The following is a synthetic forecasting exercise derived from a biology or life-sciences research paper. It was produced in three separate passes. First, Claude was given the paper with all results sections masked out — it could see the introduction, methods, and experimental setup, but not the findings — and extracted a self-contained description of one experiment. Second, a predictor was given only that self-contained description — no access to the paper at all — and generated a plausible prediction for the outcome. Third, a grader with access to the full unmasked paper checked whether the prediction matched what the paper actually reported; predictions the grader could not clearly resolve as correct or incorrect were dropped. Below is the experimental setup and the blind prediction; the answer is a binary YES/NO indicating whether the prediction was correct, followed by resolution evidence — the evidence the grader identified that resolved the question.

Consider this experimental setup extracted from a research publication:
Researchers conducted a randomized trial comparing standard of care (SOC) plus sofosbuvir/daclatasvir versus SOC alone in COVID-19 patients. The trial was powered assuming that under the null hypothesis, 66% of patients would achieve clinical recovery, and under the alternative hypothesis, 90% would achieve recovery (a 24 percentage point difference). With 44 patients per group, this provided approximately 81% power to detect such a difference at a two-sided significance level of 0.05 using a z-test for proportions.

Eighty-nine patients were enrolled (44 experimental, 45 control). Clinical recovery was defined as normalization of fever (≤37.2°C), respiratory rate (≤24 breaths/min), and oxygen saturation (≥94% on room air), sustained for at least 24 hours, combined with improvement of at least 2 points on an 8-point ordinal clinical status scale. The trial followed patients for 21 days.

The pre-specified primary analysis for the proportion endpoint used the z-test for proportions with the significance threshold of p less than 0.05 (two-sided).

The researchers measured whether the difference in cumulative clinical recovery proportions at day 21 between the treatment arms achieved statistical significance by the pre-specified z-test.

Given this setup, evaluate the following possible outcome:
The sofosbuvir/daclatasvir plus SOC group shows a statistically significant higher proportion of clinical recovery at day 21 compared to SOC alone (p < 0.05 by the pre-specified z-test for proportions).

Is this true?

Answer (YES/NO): NO